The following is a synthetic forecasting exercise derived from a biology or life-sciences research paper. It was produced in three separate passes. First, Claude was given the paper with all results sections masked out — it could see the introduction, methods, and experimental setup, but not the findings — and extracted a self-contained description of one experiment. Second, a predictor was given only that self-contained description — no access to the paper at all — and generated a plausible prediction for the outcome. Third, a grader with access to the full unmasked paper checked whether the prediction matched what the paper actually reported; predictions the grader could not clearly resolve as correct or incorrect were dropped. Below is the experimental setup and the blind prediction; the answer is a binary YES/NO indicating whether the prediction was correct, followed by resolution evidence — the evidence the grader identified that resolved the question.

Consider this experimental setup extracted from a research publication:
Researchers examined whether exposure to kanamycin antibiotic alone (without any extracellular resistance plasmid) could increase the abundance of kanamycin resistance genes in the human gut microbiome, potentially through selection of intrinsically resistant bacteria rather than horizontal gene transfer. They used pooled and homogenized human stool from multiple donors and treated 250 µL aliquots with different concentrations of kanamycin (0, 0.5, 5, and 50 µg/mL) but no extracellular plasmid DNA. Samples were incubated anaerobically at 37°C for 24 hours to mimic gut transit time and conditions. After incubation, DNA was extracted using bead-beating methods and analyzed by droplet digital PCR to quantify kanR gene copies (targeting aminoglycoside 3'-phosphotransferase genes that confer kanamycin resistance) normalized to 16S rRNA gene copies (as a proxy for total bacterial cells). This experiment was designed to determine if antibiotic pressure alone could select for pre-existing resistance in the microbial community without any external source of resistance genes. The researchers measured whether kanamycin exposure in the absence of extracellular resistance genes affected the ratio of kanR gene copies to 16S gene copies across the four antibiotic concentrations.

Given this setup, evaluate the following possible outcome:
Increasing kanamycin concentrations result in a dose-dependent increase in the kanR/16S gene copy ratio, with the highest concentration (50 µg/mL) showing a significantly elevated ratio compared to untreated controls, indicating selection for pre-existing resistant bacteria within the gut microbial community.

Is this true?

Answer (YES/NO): NO